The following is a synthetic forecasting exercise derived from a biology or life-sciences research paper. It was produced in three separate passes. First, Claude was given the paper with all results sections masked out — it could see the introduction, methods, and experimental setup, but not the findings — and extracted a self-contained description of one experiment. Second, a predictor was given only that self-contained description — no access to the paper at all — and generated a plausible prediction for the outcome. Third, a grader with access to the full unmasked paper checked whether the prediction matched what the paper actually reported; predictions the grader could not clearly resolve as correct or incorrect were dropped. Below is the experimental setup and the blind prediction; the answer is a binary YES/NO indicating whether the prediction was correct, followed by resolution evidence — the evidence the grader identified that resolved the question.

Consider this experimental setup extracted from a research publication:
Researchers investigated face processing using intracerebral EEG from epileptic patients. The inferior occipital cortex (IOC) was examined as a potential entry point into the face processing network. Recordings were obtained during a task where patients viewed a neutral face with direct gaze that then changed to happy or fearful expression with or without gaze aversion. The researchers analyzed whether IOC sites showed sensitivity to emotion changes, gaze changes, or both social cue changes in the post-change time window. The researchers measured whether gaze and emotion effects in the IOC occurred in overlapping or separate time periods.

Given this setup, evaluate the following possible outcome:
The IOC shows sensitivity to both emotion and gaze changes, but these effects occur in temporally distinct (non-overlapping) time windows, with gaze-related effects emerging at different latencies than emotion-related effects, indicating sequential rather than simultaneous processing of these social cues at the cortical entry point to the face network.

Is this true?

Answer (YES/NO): NO